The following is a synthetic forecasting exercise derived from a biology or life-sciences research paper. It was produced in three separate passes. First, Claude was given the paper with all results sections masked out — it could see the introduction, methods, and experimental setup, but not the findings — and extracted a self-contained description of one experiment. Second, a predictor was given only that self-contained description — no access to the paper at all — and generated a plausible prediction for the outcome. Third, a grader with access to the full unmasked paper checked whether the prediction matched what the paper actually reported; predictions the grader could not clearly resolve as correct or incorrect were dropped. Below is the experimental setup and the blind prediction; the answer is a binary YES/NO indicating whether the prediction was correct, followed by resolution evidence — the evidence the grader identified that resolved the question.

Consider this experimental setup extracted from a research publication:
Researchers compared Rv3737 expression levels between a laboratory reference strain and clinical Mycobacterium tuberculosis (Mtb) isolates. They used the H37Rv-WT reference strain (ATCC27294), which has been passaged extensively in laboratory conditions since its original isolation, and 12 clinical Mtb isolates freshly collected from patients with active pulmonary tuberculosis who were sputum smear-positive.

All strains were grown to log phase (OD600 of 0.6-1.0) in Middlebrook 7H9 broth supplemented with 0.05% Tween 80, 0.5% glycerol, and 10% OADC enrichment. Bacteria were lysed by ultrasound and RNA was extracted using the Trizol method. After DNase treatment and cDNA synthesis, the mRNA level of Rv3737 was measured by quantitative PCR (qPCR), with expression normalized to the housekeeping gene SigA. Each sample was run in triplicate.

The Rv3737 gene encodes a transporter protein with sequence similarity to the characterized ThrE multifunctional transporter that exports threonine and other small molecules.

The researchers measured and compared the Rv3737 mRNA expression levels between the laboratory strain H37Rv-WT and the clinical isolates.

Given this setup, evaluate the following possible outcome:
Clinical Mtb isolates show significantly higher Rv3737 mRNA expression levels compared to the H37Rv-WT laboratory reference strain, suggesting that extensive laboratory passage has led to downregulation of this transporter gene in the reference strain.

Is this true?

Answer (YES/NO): YES